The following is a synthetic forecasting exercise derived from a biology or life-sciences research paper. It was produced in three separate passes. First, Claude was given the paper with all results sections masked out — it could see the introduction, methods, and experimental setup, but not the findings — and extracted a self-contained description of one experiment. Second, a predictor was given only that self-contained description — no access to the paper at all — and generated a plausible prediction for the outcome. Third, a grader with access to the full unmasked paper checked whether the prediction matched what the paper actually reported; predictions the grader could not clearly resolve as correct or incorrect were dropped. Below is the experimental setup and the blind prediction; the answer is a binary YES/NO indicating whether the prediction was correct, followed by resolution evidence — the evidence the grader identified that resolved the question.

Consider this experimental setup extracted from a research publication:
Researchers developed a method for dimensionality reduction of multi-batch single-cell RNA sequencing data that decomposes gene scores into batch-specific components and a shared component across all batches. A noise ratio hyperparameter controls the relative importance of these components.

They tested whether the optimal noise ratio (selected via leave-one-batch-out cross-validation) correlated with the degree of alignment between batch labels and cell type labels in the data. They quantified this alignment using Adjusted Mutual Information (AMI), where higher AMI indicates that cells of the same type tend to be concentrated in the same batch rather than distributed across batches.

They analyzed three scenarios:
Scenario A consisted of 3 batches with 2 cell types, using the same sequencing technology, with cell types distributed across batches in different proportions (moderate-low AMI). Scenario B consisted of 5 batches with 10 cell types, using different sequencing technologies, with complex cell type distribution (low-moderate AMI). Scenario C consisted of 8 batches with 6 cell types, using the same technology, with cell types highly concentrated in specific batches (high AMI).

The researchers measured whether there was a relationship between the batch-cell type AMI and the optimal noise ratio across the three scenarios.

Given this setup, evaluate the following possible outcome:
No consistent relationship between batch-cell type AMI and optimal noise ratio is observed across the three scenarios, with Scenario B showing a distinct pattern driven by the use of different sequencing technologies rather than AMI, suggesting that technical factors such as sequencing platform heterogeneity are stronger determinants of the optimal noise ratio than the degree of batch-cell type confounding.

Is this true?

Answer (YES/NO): NO